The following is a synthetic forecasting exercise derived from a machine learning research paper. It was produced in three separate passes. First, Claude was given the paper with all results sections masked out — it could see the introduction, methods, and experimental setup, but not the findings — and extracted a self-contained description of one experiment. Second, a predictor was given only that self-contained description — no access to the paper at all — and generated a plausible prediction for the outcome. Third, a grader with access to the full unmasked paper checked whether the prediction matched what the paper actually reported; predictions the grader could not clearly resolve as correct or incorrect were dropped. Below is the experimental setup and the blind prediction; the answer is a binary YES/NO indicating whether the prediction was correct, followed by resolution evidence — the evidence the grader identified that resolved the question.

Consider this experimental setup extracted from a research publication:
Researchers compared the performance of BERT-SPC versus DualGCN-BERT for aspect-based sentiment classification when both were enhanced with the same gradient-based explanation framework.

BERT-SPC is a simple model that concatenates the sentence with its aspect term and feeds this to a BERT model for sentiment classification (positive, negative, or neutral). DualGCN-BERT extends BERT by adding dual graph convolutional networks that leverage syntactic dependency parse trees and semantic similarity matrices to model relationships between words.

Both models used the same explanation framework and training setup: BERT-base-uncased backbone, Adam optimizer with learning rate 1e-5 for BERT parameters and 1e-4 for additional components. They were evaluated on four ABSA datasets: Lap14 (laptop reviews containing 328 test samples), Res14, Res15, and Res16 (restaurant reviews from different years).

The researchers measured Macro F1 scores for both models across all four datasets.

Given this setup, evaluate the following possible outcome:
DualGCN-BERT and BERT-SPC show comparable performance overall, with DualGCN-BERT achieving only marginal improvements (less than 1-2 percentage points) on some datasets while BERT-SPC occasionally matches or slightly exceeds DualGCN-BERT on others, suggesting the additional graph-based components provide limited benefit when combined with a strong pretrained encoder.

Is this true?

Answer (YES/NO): NO